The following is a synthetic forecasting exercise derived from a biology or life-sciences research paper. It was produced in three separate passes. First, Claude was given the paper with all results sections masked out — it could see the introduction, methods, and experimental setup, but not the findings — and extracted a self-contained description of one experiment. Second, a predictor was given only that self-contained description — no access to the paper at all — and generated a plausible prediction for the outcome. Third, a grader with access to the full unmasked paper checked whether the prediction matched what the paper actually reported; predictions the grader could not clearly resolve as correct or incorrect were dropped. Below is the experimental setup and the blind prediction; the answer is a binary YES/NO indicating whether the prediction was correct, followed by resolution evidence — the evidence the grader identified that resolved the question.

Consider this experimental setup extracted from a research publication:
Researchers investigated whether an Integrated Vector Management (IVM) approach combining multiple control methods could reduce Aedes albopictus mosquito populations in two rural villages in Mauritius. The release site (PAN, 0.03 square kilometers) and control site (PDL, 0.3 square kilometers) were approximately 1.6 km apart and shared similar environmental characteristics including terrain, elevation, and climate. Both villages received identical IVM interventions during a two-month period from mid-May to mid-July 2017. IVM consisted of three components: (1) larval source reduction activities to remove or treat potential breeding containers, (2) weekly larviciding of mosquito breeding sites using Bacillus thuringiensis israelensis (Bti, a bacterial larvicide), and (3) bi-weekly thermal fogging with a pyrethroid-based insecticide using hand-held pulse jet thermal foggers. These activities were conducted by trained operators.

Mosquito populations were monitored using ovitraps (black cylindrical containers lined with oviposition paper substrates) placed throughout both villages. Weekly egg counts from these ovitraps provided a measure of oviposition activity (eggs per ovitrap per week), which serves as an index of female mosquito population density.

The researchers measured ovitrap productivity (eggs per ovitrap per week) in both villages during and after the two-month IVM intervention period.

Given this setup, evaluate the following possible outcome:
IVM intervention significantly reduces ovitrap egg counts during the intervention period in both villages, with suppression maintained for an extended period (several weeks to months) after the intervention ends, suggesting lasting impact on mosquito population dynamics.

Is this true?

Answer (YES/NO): NO